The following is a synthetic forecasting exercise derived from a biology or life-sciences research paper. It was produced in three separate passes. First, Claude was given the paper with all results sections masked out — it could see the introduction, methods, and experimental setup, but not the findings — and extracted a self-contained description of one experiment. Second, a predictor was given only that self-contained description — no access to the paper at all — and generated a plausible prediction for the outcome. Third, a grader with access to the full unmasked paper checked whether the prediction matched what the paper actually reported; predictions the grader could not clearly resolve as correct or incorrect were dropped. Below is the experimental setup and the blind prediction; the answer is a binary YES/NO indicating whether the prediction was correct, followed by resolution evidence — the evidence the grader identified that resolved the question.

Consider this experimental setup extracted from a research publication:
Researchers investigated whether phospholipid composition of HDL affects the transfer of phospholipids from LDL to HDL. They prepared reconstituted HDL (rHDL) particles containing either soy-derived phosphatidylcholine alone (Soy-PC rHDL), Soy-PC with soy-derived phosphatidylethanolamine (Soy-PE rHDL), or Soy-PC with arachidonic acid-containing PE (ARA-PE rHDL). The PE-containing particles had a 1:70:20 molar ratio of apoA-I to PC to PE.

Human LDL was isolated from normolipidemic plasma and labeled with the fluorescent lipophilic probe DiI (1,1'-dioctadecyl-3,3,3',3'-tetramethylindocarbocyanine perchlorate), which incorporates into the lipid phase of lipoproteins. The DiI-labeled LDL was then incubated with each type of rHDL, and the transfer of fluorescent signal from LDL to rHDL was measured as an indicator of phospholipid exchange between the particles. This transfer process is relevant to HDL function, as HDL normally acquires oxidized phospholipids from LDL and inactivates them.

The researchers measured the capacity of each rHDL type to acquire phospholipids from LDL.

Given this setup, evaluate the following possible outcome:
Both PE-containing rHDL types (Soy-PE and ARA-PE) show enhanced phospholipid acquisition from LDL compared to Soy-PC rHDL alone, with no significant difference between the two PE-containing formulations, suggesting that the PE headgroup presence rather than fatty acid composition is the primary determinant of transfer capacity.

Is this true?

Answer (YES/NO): NO